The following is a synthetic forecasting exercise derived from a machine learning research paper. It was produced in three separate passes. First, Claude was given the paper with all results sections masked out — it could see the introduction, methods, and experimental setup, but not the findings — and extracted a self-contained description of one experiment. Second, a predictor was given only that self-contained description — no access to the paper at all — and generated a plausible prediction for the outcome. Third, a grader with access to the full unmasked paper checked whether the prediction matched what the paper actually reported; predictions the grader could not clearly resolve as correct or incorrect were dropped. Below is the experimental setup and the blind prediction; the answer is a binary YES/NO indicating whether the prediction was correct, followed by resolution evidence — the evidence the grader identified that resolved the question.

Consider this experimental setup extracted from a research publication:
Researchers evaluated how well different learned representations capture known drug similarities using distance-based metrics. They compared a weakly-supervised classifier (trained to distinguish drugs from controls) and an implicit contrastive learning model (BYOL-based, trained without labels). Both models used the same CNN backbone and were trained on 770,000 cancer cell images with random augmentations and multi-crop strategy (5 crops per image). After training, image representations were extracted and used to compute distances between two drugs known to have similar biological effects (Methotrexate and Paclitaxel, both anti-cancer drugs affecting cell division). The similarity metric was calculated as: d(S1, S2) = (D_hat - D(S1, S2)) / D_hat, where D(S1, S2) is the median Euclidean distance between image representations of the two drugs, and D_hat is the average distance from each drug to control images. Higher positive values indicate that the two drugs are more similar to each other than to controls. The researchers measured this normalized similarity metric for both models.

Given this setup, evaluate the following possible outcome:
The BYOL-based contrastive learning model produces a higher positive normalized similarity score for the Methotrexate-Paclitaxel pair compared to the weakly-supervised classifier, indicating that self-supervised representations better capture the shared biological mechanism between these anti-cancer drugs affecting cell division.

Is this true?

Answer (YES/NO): YES